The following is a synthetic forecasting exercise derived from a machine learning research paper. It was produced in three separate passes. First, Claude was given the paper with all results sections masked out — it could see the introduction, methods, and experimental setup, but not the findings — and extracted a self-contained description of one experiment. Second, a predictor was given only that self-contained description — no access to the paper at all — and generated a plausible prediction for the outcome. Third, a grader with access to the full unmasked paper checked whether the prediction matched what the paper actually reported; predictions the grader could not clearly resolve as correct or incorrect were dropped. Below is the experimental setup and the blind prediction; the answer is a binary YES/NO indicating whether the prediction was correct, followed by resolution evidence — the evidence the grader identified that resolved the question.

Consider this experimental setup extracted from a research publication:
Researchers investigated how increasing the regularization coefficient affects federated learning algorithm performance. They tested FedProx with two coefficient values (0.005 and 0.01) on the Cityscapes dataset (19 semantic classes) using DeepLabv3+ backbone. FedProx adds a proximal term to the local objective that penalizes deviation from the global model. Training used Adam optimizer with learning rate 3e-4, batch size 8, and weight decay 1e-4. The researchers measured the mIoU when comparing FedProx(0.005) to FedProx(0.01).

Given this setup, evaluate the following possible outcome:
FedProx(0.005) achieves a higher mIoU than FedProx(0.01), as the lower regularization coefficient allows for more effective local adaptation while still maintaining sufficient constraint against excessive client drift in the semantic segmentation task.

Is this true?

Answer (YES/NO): YES